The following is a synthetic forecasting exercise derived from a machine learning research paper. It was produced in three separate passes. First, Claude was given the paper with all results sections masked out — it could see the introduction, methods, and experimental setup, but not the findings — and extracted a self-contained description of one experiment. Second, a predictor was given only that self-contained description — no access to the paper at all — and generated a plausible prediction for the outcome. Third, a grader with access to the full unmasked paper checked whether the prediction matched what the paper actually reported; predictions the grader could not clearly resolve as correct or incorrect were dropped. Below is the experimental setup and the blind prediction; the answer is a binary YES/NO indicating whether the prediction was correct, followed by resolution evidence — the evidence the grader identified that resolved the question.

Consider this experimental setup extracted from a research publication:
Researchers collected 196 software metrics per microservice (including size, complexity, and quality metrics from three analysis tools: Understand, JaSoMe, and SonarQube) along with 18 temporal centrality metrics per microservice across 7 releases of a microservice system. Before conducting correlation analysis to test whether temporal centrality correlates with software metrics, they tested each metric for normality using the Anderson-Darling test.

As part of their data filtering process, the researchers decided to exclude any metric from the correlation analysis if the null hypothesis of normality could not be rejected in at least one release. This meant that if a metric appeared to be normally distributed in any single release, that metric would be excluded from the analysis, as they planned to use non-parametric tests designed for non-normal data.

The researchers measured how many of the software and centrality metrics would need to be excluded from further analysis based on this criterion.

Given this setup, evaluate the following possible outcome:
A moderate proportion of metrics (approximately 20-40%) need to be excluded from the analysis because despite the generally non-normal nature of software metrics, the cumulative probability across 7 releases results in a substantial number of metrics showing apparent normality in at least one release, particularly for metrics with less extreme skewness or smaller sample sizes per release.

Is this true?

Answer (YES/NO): YES